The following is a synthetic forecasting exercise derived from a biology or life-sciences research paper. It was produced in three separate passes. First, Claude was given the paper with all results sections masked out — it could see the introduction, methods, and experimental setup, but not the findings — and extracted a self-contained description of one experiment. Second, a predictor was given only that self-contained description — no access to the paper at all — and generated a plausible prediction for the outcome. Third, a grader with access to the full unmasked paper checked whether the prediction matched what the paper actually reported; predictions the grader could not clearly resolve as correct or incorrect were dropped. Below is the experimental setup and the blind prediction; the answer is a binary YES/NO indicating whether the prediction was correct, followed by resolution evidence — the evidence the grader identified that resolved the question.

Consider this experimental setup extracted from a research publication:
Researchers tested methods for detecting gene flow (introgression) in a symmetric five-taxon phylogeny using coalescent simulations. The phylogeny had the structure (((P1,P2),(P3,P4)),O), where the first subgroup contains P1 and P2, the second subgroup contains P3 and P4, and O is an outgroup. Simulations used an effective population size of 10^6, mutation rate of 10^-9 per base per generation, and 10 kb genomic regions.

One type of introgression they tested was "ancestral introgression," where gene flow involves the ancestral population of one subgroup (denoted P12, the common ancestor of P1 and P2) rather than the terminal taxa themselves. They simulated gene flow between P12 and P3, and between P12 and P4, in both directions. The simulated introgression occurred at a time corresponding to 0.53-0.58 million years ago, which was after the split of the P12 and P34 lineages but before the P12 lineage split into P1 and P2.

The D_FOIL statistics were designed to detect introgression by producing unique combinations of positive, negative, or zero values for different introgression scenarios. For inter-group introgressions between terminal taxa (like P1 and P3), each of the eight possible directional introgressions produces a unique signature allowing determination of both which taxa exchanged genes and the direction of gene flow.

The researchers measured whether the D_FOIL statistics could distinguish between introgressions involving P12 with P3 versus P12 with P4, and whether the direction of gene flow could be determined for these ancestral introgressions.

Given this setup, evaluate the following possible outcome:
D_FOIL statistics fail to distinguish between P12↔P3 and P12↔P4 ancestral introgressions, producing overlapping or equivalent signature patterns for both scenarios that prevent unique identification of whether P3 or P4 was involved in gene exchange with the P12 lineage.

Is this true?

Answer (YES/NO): NO